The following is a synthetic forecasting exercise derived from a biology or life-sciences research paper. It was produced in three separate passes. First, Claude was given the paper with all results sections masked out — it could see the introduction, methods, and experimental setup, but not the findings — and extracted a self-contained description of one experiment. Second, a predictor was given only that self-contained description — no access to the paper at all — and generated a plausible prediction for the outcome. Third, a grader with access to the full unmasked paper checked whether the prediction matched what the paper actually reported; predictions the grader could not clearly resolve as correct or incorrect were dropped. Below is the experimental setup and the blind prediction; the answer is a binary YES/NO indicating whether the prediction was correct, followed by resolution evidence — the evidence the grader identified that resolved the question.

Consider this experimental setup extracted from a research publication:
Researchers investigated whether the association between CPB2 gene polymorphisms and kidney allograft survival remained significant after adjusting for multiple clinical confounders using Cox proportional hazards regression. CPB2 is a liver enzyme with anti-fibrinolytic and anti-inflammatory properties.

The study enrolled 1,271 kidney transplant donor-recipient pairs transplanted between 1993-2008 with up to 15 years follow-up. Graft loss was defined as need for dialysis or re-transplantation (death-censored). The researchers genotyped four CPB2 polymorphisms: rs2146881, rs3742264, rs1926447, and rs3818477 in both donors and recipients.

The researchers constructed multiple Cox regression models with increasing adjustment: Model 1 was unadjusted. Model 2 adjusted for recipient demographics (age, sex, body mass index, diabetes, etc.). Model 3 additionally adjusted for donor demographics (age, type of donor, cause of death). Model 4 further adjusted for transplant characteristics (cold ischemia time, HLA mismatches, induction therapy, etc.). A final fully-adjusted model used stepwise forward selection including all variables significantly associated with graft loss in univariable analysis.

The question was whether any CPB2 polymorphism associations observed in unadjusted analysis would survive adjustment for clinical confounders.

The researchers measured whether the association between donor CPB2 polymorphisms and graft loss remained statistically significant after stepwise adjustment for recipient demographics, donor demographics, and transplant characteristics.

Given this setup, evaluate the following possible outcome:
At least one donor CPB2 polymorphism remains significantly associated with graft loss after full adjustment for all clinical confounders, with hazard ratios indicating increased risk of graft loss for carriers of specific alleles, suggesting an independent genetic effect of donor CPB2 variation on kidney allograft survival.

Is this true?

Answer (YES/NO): NO